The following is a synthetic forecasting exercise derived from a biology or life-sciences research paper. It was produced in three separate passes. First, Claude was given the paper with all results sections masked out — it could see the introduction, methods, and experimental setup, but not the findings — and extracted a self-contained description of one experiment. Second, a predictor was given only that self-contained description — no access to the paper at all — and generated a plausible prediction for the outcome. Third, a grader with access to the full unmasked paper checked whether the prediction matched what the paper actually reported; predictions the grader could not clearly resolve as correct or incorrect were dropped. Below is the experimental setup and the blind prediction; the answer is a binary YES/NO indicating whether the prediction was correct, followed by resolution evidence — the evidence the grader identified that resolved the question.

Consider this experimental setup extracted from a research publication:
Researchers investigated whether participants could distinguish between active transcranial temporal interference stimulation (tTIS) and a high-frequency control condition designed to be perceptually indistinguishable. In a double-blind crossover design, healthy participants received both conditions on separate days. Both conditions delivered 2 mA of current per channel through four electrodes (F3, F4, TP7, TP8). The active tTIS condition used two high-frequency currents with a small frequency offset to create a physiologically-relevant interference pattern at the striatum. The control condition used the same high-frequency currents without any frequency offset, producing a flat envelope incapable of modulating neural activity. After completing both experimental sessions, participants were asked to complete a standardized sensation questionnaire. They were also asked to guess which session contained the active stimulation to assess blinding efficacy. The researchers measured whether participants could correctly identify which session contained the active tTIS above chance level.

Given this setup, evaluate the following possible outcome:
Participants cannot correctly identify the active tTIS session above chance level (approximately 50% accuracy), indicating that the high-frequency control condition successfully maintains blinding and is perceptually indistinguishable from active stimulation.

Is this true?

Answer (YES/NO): YES